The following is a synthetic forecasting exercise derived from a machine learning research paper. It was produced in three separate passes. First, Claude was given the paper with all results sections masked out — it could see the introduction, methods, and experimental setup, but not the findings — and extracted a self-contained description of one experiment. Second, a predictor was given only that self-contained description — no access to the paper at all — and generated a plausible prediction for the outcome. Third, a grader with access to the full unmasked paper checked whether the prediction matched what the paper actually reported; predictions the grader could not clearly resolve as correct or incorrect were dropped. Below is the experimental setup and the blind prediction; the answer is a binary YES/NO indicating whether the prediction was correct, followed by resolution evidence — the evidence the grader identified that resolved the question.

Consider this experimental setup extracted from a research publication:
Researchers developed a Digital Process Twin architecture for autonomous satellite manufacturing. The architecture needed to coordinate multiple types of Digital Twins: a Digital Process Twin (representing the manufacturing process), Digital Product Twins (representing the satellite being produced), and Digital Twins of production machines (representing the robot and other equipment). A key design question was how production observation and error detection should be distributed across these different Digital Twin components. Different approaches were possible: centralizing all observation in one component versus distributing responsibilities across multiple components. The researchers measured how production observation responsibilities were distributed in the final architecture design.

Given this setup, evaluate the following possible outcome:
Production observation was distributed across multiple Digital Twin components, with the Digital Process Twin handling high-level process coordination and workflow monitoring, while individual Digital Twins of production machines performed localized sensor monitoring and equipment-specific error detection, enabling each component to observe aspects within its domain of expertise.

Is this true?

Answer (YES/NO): NO